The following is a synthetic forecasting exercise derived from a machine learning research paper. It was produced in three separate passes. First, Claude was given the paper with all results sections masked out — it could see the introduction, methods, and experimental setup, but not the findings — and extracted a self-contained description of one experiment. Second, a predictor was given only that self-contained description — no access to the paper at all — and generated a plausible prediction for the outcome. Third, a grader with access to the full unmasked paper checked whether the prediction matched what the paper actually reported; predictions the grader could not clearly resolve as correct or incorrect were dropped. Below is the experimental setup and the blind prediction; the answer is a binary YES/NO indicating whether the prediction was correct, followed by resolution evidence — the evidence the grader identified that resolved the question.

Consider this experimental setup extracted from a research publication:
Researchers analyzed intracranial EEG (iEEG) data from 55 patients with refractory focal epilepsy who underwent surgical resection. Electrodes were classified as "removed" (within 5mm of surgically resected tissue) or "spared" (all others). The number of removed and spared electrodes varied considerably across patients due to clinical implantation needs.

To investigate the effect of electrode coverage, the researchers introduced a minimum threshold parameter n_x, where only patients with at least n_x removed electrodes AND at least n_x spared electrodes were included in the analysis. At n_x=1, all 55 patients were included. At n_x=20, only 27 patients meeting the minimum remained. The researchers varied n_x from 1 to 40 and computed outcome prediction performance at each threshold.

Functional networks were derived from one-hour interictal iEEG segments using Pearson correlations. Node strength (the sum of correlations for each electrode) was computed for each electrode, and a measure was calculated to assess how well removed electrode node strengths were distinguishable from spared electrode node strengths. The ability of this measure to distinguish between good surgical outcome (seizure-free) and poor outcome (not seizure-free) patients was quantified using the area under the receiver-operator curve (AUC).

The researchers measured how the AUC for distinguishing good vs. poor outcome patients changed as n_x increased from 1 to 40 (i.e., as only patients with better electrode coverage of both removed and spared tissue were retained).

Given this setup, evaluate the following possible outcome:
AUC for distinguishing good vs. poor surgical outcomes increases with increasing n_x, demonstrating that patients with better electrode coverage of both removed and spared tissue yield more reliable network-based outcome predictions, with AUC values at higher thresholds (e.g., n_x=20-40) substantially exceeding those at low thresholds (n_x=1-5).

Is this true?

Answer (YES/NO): YES